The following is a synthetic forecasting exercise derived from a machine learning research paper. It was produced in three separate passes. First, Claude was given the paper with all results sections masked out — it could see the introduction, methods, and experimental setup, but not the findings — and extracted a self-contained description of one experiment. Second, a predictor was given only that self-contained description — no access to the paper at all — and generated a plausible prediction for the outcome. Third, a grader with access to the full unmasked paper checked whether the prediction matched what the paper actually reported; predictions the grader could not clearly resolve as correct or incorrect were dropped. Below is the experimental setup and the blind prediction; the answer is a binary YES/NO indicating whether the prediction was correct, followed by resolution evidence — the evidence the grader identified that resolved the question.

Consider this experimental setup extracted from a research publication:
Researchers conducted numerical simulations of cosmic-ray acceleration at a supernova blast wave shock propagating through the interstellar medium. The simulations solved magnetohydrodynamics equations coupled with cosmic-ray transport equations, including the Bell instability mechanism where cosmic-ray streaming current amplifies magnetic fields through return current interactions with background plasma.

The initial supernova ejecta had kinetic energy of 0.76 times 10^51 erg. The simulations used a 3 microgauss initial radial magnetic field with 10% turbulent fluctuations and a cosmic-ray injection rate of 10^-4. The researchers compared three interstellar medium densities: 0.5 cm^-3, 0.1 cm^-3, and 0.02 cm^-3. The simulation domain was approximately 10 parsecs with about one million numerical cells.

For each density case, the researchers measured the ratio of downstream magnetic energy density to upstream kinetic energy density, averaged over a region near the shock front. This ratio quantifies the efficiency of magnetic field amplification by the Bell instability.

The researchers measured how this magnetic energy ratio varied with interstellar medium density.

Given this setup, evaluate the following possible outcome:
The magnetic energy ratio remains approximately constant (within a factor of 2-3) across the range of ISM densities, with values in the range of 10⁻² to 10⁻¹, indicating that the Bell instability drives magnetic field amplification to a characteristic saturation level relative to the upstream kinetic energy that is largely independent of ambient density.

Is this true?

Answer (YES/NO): NO